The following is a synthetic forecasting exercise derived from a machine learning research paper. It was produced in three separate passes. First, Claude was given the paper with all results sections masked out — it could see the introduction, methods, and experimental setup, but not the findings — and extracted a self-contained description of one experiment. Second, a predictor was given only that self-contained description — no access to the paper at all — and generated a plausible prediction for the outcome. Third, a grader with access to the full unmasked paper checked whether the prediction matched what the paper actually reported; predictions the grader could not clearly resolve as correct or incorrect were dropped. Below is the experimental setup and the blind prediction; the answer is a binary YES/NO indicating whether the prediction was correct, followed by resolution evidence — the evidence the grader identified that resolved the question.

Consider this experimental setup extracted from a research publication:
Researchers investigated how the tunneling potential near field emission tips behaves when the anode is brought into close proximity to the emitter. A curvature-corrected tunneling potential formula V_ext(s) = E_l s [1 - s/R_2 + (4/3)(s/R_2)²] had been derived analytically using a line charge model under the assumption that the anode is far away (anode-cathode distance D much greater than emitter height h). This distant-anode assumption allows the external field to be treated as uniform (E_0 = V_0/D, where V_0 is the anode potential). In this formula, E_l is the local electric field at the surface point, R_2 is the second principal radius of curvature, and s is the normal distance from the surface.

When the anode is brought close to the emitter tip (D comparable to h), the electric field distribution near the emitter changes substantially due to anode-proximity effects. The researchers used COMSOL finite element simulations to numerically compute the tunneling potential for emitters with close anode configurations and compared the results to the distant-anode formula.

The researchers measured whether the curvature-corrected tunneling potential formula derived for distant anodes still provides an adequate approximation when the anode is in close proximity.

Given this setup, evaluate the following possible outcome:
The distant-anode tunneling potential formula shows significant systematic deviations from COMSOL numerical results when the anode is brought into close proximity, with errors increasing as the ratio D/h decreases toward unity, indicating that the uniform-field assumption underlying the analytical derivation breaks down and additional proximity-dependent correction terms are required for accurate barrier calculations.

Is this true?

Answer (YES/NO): NO